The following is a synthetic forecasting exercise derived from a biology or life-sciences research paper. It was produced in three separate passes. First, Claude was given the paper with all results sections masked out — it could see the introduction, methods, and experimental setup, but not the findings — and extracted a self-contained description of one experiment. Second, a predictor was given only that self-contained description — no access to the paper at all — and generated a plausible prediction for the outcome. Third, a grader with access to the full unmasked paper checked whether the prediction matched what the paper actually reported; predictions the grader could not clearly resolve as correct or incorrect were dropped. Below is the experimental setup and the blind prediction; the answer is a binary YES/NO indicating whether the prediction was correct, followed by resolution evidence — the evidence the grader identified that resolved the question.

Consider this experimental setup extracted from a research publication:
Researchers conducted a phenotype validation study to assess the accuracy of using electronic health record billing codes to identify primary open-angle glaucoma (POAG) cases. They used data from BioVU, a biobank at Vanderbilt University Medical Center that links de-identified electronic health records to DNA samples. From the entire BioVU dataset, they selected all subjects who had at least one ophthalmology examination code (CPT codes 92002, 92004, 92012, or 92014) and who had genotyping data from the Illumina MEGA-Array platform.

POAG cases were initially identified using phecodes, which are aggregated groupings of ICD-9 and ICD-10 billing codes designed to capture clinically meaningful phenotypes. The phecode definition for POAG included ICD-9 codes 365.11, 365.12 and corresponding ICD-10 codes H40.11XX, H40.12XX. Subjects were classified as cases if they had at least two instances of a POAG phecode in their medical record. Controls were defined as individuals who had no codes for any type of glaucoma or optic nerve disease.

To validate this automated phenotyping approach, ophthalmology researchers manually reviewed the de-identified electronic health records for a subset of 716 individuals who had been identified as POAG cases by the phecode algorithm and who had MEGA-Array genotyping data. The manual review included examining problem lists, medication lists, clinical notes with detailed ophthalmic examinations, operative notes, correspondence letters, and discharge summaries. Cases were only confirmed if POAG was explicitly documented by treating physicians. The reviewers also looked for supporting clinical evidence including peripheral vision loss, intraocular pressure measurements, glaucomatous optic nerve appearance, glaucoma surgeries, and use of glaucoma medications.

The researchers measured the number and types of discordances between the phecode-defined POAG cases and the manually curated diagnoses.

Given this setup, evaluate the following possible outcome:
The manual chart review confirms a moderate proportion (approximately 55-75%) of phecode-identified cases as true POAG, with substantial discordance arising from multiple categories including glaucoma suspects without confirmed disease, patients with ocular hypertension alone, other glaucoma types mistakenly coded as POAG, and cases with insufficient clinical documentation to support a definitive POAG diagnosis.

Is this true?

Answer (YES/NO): NO